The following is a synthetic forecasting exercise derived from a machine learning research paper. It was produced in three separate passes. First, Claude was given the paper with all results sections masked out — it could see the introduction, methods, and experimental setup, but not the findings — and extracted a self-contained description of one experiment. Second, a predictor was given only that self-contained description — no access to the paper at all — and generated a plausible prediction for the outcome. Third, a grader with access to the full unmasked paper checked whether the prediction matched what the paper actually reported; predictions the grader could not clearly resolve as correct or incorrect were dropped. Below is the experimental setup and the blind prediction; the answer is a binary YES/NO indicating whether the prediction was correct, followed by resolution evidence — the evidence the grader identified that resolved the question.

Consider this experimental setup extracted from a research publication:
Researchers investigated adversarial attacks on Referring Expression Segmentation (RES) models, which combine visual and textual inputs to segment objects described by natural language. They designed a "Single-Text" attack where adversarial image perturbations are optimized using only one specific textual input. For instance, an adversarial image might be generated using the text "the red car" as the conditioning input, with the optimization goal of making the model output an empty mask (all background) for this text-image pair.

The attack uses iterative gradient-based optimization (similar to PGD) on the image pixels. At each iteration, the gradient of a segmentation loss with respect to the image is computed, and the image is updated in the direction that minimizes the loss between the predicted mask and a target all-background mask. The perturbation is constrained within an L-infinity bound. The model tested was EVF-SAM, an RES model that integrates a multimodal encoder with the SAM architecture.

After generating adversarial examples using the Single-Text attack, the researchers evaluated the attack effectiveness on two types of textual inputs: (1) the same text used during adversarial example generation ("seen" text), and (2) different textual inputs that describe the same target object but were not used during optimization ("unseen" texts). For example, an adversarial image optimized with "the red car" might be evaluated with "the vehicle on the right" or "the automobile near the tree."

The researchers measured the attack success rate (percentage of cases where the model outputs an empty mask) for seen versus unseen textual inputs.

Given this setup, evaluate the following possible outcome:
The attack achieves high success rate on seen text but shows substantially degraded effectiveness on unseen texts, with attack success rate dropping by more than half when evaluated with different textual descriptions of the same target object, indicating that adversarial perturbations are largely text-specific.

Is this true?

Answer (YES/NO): YES